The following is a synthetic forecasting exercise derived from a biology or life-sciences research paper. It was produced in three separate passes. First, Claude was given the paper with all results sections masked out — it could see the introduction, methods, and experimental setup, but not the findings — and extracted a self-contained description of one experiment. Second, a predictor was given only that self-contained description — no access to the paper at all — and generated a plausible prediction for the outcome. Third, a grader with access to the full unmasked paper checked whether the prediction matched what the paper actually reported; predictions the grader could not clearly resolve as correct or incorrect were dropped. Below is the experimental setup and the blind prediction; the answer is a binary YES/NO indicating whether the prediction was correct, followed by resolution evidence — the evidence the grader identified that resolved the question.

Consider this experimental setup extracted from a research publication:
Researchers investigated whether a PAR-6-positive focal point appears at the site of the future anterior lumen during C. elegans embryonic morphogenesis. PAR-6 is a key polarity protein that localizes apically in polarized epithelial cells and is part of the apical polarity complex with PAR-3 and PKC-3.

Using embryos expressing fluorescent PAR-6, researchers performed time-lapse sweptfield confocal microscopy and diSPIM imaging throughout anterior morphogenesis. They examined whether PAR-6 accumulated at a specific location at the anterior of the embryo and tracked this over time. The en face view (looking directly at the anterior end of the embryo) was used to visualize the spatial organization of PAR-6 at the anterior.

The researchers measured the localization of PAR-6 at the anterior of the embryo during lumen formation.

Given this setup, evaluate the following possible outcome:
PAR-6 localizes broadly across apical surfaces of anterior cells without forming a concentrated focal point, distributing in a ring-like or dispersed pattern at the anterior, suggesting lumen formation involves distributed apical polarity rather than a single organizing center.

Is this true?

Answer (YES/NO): NO